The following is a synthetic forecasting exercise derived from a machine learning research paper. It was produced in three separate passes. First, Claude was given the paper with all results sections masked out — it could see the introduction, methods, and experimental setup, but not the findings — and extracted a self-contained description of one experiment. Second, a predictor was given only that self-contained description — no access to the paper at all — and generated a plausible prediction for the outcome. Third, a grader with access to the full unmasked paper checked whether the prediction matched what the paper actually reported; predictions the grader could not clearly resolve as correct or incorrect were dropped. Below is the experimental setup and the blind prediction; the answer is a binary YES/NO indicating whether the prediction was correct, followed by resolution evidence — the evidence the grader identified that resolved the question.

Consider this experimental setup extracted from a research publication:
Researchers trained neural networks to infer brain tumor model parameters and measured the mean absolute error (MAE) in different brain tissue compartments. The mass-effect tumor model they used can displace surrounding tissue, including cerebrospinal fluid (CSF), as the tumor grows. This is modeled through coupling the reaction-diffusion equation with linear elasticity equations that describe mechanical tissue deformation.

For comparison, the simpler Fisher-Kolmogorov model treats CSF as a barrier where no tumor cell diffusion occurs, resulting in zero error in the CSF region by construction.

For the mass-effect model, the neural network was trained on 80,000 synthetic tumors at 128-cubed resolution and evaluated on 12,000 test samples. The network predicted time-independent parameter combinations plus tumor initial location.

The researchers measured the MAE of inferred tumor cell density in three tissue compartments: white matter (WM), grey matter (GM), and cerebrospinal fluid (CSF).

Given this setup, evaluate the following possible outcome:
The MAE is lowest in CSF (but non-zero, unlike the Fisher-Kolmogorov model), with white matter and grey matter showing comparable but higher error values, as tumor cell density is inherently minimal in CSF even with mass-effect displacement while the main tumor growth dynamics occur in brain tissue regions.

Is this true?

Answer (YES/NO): NO